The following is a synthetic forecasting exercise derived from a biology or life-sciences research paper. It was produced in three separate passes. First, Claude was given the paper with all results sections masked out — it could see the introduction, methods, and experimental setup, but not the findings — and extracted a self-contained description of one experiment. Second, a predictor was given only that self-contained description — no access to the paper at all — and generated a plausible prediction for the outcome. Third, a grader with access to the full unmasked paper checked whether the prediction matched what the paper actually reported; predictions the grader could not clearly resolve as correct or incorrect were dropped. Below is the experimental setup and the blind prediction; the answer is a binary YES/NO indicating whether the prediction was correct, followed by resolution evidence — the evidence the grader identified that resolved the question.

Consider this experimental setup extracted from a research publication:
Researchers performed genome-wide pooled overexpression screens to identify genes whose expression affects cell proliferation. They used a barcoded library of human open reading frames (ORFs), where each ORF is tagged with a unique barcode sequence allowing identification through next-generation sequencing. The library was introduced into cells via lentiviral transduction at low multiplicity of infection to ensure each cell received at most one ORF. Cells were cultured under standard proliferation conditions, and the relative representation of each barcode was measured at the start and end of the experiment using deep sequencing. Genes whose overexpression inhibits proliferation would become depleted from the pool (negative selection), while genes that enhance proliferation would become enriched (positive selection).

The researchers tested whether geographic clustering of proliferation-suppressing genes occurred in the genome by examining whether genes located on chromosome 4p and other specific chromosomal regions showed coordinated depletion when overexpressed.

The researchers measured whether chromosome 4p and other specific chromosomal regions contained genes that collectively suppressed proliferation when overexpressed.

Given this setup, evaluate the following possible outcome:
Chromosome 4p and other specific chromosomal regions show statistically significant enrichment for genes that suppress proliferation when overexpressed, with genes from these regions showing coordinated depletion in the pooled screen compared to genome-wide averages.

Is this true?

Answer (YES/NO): NO